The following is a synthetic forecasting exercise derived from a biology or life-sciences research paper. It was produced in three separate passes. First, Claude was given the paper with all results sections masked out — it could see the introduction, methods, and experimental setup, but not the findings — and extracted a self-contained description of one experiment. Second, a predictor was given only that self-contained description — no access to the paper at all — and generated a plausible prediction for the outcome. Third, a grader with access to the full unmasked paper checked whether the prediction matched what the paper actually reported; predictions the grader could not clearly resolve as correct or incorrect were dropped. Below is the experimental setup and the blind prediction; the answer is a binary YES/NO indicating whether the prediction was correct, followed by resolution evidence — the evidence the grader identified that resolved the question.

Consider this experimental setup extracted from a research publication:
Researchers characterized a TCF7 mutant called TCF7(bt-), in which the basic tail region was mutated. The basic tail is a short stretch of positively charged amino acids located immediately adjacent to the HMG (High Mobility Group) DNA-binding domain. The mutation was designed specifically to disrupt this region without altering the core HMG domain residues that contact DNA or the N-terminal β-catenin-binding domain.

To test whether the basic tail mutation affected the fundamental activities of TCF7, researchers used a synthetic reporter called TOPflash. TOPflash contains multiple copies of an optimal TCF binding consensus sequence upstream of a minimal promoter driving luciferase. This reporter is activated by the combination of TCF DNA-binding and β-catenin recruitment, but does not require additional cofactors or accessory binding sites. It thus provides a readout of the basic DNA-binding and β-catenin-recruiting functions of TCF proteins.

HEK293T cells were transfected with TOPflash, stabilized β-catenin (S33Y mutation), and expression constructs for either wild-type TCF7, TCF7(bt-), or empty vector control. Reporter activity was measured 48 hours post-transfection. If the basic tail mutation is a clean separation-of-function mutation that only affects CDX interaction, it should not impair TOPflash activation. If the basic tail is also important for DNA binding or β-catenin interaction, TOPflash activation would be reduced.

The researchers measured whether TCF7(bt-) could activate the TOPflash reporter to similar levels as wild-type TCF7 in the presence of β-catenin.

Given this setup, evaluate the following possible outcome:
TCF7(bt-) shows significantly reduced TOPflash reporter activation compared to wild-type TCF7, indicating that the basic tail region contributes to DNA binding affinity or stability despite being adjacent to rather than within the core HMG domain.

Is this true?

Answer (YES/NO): NO